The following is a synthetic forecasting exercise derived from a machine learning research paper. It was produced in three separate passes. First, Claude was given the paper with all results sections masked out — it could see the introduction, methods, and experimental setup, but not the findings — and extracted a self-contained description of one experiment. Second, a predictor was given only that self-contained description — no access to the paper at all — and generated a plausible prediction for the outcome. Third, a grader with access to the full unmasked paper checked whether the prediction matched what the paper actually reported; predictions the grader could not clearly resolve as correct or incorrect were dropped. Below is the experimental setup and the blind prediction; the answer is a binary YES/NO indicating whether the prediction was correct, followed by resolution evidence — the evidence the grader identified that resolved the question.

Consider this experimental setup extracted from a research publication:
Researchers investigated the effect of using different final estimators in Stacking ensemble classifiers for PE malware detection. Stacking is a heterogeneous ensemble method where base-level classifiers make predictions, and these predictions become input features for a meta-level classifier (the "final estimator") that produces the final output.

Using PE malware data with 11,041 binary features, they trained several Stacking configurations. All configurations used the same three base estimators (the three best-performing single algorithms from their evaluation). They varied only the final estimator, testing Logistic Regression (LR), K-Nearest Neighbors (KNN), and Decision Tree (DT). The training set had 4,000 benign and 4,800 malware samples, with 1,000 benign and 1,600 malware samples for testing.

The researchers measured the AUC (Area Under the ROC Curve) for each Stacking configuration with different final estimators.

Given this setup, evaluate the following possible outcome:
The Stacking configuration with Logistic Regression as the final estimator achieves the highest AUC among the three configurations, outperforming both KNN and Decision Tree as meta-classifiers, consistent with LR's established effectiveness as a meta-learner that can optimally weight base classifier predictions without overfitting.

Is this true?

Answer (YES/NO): YES